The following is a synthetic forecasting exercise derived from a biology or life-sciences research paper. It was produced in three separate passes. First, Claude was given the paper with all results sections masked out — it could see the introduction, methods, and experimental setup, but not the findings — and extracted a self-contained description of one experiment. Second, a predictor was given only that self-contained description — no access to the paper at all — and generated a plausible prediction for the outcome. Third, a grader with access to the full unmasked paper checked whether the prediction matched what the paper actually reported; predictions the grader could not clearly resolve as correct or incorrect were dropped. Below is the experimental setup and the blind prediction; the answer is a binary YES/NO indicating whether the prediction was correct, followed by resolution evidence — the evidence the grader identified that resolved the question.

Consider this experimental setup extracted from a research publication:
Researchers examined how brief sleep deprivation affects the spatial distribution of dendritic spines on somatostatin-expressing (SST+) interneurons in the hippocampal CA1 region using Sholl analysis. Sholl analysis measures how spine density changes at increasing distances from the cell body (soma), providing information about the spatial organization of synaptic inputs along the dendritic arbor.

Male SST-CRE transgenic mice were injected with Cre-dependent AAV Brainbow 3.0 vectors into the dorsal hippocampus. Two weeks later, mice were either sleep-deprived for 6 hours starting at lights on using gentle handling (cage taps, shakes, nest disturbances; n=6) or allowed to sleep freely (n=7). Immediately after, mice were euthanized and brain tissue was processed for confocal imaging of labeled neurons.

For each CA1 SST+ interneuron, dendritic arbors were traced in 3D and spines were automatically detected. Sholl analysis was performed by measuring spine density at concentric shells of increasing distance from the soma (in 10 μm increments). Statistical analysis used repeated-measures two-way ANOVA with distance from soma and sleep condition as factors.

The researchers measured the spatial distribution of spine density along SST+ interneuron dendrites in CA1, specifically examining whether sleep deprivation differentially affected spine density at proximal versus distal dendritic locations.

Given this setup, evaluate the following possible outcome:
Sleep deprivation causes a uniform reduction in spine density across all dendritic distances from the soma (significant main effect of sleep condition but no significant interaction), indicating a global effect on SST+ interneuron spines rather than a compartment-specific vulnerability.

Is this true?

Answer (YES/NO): NO